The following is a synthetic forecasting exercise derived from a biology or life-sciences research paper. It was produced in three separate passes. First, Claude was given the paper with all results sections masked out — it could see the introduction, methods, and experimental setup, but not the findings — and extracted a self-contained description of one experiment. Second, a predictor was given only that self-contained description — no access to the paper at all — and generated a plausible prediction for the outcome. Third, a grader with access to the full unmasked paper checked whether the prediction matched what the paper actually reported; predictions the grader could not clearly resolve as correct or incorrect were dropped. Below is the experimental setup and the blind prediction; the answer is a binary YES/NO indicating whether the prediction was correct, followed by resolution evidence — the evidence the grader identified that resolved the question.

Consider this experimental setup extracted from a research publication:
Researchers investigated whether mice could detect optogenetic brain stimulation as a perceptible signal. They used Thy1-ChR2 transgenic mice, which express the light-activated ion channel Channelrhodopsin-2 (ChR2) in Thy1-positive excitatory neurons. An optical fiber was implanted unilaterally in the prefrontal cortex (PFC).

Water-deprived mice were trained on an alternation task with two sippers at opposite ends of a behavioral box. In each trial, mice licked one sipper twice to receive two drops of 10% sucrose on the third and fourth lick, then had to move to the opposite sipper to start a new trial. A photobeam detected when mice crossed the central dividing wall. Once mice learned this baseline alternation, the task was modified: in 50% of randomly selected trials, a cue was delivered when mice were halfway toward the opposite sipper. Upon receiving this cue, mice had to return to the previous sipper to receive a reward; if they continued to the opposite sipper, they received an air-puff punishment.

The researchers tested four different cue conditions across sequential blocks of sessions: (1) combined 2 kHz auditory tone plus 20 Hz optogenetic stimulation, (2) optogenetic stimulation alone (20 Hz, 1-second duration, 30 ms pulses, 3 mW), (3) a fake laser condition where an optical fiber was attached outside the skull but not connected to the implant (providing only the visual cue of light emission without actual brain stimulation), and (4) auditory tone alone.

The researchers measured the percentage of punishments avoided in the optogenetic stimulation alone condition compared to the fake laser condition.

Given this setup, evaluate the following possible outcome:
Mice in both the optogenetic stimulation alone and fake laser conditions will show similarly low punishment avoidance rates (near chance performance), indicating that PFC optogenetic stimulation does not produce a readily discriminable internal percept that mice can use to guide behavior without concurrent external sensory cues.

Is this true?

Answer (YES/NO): NO